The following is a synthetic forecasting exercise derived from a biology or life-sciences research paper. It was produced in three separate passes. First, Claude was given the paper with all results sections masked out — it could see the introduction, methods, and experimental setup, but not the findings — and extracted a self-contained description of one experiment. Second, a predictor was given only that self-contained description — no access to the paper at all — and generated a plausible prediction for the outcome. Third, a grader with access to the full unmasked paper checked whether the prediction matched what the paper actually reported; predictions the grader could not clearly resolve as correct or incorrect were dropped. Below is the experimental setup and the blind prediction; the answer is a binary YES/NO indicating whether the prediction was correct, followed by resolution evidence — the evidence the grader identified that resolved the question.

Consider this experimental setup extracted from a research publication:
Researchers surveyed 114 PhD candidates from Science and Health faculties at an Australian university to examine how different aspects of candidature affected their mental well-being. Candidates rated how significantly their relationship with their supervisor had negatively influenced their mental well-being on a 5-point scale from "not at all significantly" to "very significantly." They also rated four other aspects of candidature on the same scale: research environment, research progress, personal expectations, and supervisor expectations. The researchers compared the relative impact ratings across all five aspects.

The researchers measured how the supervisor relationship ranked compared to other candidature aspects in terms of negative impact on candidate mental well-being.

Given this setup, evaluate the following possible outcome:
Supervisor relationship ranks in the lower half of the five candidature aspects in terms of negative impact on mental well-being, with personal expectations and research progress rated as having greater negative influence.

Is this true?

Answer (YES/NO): YES